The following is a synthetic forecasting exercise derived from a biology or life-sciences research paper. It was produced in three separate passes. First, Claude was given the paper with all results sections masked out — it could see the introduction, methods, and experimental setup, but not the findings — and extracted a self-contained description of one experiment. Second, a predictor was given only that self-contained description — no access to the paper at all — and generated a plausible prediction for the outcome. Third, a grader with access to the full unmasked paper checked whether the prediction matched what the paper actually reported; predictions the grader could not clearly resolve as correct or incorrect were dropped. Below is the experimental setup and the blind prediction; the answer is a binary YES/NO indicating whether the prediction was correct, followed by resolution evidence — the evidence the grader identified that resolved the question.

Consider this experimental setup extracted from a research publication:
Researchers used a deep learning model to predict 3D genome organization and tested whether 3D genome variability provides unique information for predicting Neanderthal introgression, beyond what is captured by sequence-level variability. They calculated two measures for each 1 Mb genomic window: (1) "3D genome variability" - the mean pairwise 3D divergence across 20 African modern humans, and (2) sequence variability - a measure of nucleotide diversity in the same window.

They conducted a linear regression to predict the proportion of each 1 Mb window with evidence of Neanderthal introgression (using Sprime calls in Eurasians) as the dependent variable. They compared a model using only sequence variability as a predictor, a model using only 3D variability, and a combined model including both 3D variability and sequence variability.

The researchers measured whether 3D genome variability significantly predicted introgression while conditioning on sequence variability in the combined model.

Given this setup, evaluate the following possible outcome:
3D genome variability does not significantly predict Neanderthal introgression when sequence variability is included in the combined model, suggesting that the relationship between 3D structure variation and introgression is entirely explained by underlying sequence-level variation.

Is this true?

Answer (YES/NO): NO